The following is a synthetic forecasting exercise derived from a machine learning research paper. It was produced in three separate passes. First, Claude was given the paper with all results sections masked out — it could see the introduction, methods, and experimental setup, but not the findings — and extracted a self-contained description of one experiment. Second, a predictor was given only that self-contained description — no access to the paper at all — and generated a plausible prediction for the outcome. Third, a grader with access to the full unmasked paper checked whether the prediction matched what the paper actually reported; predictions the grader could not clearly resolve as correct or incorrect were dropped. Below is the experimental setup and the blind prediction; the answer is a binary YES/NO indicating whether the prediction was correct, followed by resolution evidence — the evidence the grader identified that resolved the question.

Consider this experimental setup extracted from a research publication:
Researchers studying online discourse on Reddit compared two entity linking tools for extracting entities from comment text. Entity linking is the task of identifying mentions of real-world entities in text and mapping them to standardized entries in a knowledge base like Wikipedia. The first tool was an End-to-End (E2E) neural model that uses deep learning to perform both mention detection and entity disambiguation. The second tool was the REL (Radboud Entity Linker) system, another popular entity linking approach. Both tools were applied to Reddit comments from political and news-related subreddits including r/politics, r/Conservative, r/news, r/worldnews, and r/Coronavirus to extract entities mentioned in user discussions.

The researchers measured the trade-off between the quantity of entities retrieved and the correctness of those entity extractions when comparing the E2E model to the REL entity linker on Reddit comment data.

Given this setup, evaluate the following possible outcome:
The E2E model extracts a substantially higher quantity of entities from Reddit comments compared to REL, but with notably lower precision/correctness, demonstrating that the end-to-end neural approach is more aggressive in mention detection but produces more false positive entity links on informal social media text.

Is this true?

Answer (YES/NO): NO